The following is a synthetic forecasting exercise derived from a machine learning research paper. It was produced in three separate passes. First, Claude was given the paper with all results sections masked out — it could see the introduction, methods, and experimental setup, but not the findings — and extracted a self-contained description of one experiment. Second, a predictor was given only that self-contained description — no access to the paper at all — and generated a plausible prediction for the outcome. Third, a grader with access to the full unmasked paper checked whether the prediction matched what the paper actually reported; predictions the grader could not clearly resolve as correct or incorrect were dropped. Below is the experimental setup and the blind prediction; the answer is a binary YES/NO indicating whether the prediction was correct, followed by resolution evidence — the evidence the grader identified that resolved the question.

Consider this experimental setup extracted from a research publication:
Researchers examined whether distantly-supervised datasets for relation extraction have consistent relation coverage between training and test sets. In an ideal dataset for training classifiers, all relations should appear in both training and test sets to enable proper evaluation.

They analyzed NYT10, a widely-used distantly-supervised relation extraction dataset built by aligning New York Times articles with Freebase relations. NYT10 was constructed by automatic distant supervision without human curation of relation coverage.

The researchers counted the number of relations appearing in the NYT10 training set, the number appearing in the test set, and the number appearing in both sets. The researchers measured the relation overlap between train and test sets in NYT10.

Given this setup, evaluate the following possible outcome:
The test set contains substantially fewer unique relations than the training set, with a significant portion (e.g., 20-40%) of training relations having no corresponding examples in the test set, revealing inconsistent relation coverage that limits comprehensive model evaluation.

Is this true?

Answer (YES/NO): NO